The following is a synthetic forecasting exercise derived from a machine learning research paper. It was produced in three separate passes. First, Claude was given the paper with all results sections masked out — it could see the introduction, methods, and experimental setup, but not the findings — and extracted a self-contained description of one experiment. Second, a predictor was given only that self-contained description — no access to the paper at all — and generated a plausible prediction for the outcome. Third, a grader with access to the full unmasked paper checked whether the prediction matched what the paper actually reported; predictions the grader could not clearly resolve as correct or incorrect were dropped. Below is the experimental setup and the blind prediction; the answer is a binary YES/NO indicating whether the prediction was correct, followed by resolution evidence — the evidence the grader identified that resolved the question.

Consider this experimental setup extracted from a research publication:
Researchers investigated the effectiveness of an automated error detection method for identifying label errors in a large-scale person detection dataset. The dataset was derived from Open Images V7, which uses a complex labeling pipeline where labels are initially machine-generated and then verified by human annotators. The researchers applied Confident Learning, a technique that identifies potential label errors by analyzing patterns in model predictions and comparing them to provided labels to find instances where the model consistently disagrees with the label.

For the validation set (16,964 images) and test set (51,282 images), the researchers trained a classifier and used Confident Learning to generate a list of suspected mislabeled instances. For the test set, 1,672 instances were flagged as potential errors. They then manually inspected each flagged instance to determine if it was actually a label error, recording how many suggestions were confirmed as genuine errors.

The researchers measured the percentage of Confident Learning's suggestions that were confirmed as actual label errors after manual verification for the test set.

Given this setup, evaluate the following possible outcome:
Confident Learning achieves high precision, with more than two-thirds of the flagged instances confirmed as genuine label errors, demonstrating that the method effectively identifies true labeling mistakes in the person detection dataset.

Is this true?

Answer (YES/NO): NO